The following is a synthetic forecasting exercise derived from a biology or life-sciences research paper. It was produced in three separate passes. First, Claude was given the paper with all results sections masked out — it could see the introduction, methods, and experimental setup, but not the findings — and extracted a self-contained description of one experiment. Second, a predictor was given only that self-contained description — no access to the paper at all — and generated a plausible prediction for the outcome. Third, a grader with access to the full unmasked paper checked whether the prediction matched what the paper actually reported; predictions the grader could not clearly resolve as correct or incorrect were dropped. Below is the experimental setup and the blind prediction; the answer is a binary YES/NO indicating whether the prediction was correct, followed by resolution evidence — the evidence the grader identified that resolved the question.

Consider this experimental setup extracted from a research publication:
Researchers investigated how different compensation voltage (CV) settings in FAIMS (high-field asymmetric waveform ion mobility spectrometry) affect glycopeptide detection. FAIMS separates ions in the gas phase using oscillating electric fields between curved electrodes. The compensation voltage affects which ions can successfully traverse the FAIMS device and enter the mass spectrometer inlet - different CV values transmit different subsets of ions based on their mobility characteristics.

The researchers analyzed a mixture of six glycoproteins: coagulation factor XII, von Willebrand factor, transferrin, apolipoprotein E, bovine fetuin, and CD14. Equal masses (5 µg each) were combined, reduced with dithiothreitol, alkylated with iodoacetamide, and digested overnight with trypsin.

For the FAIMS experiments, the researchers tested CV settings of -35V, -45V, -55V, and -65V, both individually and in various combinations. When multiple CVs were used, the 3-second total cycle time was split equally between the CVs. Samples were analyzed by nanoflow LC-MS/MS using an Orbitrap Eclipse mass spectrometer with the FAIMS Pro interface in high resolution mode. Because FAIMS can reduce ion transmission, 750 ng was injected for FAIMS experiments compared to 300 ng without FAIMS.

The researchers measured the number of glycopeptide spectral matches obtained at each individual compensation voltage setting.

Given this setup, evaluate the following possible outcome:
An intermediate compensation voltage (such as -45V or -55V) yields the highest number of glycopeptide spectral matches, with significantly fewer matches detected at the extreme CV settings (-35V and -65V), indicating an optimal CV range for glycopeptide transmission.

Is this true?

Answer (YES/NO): NO